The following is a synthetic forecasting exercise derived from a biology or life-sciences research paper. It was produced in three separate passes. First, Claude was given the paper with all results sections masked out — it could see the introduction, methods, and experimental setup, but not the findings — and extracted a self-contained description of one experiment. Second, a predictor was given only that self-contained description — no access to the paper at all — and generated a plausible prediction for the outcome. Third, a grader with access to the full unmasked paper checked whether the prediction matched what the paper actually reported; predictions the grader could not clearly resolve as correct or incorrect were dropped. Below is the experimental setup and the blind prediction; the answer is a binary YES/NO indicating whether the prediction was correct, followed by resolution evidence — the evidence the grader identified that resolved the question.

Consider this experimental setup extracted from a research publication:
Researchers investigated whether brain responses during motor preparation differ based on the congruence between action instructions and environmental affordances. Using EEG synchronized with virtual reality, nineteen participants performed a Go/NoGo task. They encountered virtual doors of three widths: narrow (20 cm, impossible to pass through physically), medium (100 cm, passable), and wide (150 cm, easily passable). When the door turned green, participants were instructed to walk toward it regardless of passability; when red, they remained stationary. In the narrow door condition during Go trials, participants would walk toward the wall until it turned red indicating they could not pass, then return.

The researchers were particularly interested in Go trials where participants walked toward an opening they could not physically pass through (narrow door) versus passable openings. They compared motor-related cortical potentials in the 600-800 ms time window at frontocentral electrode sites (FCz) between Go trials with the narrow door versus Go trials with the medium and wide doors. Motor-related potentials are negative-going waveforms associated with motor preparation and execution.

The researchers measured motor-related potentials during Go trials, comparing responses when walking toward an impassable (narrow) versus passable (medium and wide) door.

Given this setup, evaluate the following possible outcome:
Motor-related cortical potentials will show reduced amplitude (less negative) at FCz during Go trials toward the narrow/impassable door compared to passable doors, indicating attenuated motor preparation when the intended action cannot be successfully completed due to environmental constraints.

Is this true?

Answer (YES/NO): NO